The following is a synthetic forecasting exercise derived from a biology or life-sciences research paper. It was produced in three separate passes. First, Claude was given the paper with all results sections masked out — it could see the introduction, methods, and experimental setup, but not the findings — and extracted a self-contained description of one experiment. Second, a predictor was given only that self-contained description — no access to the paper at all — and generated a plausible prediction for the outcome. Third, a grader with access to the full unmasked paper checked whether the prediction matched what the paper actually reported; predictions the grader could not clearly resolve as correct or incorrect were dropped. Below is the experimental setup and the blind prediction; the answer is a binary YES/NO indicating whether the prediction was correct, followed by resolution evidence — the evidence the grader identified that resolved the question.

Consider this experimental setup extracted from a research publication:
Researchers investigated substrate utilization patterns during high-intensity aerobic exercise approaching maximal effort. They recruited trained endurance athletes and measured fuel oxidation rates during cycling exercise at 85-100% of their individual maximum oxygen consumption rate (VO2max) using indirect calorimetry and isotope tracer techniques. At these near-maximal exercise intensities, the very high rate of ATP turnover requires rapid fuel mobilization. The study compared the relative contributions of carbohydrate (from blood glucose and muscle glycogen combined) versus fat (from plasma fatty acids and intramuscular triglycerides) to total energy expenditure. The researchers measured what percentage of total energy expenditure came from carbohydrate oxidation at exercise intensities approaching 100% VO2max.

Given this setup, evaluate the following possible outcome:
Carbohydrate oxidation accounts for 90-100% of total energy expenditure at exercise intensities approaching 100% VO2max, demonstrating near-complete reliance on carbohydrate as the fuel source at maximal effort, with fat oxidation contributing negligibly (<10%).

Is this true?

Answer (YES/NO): YES